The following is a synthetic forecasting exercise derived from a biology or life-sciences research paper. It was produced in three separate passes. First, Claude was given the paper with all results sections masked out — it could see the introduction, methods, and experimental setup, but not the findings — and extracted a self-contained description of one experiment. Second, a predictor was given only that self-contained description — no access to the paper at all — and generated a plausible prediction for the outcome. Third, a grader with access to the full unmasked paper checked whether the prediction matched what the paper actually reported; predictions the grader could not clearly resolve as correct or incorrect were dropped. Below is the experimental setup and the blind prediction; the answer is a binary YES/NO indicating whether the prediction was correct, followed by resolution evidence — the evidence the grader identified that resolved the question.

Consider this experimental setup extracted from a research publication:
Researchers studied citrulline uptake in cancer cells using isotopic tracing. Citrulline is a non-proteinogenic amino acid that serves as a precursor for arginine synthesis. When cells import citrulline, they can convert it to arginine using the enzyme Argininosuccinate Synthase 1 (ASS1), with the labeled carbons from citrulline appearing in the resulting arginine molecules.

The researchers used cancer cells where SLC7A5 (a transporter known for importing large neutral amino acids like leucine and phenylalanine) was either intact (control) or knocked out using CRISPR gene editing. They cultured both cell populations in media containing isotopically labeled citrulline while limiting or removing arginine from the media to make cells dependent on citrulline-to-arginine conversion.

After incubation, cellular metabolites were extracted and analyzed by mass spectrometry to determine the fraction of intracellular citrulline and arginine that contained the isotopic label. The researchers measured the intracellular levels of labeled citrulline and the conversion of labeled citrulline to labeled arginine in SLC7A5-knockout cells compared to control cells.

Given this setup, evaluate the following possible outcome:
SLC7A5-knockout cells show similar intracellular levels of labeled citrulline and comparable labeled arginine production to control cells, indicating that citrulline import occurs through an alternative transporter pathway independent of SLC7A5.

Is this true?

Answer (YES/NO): NO